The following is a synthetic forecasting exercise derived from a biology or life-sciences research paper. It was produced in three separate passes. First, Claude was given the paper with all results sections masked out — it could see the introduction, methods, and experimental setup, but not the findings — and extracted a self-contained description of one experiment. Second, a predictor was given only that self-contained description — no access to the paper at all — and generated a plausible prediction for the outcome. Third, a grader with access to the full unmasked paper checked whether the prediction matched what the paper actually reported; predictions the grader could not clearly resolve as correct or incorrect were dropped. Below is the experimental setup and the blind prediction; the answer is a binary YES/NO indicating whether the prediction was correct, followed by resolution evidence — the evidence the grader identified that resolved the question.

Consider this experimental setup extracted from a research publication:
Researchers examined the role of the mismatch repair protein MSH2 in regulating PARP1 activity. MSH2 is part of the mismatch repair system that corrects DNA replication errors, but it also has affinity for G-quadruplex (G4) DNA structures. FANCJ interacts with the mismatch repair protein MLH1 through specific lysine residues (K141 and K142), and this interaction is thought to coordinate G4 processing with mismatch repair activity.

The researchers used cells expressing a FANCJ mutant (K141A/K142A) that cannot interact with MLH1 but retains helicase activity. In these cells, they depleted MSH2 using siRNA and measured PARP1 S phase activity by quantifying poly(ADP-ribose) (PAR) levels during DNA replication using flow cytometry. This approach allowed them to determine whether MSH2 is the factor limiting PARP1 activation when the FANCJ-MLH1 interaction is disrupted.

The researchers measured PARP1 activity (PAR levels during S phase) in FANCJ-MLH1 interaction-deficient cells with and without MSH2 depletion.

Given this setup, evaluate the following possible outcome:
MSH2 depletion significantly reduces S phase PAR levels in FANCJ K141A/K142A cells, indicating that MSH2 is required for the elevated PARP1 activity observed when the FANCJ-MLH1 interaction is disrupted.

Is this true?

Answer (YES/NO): NO